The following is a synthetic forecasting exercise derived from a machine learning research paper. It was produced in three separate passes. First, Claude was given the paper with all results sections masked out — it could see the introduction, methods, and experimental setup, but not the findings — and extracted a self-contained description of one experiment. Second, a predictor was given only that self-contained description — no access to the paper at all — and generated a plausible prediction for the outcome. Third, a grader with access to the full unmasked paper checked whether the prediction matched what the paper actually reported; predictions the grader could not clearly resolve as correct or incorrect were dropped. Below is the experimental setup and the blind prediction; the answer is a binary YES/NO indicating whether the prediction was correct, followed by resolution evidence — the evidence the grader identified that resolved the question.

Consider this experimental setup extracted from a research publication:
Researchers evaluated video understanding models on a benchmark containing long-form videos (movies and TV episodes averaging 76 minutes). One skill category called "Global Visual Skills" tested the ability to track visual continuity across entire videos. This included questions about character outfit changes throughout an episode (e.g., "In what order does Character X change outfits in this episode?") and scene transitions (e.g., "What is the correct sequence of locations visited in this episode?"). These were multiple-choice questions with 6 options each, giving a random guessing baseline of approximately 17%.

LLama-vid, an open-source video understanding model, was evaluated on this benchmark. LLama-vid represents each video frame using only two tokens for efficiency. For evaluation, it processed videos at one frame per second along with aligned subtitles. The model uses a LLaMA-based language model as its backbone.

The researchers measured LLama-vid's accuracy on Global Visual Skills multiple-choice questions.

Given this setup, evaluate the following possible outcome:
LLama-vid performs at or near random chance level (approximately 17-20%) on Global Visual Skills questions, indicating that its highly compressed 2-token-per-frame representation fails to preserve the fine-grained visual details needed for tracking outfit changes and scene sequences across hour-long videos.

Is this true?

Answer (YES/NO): NO